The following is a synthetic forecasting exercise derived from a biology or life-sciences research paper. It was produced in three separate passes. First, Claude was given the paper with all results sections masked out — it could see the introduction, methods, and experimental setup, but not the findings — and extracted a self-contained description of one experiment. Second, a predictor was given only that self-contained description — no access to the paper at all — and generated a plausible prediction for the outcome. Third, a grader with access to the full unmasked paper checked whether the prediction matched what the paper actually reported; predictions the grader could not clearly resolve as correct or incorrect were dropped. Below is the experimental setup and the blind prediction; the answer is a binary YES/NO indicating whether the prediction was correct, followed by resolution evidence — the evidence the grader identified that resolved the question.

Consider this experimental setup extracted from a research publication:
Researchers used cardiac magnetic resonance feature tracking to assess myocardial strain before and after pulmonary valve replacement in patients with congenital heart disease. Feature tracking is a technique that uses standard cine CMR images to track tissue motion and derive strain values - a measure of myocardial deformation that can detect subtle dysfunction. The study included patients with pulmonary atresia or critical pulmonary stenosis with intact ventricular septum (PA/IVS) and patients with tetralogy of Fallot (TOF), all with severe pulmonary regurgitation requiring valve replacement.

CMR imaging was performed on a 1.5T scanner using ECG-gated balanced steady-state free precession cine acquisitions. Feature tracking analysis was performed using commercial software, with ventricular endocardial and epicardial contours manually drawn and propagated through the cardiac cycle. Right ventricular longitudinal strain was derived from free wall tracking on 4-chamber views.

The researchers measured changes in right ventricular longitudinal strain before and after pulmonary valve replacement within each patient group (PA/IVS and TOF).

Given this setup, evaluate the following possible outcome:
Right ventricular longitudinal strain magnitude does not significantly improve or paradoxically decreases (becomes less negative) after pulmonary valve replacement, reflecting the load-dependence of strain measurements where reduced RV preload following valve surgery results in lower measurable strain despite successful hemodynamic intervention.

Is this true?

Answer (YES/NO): YES